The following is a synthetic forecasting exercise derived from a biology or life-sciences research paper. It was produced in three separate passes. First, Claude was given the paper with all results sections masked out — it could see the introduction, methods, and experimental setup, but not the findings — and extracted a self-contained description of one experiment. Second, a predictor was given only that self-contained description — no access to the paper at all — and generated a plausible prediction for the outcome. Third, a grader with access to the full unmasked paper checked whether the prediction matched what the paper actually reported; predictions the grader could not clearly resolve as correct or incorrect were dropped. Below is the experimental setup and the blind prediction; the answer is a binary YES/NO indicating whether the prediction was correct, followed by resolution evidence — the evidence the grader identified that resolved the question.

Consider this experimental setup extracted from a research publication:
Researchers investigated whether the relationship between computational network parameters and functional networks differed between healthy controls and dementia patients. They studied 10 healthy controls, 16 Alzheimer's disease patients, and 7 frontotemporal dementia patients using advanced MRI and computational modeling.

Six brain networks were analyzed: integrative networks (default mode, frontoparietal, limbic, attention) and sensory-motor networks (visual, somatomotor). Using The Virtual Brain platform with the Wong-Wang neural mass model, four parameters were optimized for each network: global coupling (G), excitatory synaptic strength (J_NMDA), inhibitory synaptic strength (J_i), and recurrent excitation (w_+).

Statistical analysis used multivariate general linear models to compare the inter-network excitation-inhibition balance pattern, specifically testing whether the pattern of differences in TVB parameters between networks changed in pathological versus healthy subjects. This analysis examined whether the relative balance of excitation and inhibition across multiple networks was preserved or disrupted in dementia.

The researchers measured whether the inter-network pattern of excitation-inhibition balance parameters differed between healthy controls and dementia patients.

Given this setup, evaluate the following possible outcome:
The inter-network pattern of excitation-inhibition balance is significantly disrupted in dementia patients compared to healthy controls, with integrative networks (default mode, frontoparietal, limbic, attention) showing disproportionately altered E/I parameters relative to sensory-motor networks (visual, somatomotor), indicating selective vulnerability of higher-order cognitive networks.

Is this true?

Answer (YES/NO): NO